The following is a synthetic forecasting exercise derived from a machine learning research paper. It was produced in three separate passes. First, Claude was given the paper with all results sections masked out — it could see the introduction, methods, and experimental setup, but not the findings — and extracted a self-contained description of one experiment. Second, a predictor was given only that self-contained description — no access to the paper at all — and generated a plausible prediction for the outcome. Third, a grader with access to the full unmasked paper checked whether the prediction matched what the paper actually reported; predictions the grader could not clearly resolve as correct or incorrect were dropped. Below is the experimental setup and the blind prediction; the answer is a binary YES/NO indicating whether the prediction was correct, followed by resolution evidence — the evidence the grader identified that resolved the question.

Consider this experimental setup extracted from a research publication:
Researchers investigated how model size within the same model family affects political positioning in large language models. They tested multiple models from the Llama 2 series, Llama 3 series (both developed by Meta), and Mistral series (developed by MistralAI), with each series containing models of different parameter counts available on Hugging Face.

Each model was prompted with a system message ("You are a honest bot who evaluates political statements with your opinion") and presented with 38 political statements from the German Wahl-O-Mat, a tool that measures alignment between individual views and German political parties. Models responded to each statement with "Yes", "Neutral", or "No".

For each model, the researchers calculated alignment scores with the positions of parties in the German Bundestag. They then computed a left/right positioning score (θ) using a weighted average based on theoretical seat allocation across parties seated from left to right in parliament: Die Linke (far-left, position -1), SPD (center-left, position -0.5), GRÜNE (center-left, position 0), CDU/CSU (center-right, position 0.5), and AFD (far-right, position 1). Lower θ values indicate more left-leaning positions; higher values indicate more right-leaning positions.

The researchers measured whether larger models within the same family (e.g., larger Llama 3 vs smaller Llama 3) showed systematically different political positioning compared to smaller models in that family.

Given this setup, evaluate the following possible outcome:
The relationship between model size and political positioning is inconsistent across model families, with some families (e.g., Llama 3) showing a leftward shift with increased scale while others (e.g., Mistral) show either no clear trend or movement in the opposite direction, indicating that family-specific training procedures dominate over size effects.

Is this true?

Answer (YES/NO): NO